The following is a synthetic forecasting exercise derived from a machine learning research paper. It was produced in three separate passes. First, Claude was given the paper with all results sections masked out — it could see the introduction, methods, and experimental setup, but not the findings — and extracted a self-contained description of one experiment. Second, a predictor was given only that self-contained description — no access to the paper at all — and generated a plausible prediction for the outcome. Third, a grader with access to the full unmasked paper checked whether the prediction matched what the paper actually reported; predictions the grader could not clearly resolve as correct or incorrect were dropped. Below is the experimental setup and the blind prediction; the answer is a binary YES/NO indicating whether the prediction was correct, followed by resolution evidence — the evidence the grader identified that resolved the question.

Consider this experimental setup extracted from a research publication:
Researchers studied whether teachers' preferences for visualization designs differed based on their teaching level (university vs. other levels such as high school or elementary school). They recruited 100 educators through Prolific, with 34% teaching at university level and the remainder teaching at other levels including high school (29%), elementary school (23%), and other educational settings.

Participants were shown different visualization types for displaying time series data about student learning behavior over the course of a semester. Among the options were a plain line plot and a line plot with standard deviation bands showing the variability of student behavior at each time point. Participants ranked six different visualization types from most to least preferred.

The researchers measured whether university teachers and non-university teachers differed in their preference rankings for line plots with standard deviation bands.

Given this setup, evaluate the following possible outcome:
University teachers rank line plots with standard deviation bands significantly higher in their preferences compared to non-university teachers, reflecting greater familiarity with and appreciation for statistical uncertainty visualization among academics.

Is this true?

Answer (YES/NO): YES